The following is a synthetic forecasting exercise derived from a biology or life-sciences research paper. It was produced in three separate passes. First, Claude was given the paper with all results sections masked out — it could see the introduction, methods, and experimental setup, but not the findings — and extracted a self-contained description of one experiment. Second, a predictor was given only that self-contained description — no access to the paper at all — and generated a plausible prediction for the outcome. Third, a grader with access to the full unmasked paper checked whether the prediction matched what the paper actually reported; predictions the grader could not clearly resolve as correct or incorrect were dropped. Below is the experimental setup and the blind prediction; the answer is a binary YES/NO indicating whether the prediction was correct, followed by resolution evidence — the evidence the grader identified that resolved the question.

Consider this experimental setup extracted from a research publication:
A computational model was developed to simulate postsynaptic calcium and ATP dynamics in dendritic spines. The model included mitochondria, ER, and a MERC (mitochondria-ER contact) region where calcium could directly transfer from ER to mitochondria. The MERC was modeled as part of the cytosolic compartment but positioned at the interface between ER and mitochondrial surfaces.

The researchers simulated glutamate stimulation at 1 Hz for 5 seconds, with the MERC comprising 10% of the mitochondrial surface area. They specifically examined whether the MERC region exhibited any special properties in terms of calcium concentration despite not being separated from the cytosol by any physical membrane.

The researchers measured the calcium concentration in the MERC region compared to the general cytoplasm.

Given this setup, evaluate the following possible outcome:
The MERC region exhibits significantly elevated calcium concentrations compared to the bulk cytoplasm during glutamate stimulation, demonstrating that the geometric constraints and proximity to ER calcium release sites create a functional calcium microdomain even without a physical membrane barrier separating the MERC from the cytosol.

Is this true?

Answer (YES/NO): YES